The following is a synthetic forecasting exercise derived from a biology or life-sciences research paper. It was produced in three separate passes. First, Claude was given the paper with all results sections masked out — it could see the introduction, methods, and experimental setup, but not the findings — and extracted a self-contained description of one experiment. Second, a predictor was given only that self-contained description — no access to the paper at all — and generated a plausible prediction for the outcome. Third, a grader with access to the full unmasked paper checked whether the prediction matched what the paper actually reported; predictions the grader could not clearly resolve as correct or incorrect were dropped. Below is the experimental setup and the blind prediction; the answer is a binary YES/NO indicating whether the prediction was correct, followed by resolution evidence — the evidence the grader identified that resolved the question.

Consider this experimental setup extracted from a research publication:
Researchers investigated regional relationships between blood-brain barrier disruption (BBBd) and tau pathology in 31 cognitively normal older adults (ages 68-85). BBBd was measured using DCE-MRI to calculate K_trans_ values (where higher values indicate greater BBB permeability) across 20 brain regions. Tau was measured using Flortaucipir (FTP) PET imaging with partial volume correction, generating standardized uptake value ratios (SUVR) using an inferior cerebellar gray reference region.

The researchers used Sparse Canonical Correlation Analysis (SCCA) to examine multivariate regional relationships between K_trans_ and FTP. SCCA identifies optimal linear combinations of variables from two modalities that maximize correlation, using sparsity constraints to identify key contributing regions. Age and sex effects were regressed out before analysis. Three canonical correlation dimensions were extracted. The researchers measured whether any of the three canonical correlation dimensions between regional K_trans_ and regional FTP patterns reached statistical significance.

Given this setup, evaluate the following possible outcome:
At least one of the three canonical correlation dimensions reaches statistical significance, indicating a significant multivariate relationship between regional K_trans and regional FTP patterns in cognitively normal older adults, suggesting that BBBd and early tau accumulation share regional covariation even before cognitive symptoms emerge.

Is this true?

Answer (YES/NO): YES